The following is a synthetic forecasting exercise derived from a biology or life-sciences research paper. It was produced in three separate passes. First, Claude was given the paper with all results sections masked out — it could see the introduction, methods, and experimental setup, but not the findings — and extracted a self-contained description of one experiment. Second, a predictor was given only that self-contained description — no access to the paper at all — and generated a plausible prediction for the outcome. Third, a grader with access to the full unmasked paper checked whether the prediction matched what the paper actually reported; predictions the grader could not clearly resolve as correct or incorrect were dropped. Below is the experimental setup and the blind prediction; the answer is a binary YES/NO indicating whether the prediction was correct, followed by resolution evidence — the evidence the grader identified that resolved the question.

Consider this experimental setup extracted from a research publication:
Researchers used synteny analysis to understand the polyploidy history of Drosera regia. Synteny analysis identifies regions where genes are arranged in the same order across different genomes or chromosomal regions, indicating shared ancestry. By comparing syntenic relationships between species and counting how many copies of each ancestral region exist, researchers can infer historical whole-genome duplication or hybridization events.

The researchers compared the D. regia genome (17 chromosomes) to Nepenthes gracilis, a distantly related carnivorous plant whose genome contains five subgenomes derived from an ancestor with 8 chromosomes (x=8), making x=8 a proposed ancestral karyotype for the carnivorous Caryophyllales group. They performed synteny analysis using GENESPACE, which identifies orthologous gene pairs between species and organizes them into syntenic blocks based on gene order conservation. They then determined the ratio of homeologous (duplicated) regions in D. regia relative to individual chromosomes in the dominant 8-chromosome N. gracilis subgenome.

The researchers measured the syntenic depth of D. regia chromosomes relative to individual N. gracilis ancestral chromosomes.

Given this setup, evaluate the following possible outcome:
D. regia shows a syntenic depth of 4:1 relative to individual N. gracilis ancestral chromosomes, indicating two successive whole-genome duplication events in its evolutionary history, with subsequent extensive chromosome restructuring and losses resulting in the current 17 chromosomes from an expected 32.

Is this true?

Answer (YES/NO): NO